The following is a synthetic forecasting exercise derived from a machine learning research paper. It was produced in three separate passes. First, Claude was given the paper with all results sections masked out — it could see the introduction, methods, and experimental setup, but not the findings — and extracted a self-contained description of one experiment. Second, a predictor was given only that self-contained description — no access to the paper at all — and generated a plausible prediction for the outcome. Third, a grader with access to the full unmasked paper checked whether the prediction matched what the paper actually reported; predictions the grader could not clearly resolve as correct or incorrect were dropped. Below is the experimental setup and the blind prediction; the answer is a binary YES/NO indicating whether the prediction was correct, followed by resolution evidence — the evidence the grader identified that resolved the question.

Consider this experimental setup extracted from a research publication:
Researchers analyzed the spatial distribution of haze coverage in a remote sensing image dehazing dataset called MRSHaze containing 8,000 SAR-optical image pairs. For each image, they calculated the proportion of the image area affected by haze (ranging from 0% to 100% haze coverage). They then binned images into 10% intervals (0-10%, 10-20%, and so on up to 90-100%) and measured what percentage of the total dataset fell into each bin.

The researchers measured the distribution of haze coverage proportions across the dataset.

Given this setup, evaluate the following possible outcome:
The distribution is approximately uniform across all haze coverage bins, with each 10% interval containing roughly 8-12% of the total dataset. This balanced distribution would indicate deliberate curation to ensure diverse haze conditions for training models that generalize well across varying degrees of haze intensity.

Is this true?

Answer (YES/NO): NO